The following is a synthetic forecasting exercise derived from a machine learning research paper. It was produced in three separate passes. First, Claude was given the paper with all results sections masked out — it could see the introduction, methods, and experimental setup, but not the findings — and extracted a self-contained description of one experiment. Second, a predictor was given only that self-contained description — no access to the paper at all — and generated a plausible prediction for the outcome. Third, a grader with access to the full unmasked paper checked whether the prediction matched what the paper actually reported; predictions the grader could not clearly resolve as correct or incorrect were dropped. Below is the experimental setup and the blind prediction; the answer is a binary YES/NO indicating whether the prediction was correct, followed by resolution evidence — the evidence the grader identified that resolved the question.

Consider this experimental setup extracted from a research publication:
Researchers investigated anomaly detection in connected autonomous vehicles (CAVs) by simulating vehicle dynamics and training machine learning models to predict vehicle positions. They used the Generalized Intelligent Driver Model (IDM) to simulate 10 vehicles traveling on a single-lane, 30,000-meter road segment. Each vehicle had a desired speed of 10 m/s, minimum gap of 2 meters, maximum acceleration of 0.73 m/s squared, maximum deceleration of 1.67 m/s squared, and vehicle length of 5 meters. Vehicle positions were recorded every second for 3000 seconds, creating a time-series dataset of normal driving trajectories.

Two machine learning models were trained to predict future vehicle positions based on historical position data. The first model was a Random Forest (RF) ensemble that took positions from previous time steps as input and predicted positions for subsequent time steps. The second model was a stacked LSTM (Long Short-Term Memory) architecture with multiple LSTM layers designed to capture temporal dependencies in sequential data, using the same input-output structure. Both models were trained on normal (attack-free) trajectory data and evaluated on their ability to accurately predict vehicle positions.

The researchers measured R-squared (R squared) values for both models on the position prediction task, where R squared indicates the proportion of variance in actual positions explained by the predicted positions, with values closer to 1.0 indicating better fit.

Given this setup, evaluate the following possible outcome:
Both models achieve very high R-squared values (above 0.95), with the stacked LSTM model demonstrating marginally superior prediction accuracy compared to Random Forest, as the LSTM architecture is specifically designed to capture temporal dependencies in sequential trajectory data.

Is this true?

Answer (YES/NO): YES